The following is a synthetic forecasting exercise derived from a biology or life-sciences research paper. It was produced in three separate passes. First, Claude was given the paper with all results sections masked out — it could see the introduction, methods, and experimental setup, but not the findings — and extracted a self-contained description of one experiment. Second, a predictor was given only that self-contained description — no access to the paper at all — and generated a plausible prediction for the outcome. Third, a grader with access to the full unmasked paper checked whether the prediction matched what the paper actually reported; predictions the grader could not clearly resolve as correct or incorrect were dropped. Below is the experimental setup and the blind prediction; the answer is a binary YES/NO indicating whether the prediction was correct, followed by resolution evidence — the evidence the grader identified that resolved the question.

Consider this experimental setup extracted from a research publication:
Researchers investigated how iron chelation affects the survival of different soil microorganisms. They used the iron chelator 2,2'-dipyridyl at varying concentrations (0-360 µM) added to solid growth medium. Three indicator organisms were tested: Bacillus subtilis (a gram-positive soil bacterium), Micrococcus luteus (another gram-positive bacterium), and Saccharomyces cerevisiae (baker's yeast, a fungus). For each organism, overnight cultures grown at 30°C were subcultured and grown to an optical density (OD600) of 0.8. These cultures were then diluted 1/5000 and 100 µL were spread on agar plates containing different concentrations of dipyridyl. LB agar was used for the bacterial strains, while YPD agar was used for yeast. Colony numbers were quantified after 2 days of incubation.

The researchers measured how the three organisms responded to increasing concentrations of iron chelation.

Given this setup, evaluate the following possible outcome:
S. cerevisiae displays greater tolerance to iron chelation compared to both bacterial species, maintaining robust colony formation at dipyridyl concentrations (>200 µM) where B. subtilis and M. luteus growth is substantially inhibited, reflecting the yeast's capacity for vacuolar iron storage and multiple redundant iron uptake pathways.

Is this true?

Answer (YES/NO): NO